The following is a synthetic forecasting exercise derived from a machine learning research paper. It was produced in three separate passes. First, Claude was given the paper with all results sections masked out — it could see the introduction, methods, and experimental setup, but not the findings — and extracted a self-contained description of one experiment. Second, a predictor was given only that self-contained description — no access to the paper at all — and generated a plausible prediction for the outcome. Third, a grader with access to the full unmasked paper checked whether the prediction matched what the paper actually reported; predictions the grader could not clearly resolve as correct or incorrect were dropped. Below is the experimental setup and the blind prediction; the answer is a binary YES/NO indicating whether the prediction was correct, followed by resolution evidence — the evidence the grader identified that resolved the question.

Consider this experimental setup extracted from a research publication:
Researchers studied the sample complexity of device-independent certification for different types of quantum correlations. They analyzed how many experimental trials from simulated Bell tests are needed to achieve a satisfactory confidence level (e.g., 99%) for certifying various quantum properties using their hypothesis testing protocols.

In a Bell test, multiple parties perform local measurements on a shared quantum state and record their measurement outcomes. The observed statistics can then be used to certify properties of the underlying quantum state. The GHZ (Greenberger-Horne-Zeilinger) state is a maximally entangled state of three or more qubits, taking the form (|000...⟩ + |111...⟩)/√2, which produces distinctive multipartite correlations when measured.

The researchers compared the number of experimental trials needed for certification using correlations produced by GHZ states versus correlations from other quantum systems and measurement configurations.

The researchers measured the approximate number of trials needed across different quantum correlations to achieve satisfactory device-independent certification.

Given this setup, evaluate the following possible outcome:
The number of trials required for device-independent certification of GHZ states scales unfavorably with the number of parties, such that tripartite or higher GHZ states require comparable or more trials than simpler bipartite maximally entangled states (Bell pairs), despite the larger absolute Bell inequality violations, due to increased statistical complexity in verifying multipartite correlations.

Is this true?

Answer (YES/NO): NO